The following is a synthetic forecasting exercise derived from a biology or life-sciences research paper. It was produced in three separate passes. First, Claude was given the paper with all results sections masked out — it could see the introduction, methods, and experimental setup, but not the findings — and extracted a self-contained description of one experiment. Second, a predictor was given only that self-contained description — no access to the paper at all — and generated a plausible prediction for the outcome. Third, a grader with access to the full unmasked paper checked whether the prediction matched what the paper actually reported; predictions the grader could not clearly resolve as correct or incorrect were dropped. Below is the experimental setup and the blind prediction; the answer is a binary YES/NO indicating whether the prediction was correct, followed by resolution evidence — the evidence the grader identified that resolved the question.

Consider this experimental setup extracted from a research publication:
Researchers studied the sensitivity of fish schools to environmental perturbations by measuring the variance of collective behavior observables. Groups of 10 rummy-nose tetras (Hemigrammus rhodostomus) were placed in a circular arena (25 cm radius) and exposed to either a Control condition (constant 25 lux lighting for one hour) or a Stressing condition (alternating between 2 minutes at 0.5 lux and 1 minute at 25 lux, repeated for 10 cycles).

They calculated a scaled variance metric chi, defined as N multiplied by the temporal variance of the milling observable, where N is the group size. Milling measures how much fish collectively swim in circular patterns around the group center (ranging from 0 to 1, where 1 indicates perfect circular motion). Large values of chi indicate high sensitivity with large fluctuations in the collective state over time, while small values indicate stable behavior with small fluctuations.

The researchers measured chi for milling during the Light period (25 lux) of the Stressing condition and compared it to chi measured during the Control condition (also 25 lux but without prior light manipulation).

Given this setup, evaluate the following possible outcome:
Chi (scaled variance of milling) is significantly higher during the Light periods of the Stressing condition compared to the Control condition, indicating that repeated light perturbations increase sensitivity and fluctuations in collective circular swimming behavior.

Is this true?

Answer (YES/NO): NO